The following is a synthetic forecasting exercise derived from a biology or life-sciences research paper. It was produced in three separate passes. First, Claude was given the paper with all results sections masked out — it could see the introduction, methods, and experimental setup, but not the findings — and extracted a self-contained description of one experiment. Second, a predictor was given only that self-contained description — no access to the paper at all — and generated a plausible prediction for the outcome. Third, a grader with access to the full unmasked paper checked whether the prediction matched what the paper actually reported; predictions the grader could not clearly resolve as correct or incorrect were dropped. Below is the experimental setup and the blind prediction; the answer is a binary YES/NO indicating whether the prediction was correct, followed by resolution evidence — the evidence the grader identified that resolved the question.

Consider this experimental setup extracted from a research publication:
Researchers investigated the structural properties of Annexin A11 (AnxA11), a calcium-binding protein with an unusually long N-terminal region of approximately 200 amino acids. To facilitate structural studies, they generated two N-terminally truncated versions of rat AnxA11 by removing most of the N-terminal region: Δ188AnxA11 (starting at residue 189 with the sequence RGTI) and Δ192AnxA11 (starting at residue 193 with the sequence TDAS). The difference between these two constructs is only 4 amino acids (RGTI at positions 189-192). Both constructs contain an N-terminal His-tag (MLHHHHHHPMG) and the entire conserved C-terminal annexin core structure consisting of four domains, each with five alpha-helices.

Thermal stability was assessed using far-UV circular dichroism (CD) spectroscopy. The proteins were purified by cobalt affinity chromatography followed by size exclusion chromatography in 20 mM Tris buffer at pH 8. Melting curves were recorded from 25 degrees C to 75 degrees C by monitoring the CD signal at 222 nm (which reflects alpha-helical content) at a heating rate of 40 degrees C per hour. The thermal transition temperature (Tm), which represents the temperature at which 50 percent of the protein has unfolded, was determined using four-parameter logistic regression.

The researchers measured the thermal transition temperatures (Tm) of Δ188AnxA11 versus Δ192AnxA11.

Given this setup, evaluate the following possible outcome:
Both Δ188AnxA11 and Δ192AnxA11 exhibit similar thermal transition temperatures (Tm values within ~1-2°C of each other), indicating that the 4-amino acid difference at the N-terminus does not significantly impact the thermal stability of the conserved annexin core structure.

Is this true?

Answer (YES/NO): NO